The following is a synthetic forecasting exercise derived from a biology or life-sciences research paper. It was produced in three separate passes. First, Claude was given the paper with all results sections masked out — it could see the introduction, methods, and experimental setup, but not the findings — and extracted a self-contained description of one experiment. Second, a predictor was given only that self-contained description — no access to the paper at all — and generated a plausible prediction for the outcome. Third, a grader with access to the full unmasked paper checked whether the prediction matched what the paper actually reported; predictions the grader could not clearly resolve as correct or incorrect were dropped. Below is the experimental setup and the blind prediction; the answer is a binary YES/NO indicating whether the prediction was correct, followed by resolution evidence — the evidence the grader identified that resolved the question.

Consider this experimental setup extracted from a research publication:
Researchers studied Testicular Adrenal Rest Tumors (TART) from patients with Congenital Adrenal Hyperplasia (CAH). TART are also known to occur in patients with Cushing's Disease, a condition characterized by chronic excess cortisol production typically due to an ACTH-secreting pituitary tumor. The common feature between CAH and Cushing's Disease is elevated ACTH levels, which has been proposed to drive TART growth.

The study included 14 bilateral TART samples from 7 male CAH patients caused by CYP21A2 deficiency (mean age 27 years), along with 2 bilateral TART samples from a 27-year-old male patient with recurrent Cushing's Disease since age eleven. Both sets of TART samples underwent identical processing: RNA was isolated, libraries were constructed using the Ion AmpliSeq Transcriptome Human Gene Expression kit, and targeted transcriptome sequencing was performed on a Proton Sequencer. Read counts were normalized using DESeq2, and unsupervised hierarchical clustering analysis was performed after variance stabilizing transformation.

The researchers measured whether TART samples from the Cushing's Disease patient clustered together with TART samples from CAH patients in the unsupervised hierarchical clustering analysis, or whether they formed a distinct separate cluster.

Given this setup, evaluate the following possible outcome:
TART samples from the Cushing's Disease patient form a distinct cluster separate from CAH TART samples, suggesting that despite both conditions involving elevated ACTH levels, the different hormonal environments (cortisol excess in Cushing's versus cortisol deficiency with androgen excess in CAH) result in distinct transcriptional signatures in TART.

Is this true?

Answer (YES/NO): NO